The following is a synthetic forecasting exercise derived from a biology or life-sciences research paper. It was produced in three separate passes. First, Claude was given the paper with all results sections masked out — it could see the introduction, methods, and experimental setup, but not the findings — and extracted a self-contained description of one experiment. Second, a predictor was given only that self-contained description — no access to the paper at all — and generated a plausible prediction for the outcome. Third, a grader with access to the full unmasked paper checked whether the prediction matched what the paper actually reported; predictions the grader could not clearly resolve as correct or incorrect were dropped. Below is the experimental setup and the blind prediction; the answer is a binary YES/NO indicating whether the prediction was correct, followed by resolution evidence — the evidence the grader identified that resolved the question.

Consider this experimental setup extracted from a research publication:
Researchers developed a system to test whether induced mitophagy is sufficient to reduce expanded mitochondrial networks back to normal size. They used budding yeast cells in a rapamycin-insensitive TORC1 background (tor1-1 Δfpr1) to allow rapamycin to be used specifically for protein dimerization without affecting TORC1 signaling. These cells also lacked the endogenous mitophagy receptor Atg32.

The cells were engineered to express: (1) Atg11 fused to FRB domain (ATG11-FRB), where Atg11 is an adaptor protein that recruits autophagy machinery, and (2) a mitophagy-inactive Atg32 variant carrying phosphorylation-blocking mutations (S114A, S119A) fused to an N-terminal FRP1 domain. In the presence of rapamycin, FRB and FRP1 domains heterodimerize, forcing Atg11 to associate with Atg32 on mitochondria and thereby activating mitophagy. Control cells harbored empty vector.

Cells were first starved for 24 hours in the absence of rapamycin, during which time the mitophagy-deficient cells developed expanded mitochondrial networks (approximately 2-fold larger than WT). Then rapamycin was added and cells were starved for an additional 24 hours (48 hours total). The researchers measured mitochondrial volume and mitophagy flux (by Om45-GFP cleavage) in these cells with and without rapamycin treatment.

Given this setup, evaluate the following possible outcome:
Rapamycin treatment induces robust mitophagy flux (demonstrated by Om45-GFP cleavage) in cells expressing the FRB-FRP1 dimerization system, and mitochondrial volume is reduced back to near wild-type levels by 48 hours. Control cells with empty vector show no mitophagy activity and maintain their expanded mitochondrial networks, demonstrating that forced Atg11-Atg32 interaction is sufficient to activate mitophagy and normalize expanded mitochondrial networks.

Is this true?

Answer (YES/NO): YES